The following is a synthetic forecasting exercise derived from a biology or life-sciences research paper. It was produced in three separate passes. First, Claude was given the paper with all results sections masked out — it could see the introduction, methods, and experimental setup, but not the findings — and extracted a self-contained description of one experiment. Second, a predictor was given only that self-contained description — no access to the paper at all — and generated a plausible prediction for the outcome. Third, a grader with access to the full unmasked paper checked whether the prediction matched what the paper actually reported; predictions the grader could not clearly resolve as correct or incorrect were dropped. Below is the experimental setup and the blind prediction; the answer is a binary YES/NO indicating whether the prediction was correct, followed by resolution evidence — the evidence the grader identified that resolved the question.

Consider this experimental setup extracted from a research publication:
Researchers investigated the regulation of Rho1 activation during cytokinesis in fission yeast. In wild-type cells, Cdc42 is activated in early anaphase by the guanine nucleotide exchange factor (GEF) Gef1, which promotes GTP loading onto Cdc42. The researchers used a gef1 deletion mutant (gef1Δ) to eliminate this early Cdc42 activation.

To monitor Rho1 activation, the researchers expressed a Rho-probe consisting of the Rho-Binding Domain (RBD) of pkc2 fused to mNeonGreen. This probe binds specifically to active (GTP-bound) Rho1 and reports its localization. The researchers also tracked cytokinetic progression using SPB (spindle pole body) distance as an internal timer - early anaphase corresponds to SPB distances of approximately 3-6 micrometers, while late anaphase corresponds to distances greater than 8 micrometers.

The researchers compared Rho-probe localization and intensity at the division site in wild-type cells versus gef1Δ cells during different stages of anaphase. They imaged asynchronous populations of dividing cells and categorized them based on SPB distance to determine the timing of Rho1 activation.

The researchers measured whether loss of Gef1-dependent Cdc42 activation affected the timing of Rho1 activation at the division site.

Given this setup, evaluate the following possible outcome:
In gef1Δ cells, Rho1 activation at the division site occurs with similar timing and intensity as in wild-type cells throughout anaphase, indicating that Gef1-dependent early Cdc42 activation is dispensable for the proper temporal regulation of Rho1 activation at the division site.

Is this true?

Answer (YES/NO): NO